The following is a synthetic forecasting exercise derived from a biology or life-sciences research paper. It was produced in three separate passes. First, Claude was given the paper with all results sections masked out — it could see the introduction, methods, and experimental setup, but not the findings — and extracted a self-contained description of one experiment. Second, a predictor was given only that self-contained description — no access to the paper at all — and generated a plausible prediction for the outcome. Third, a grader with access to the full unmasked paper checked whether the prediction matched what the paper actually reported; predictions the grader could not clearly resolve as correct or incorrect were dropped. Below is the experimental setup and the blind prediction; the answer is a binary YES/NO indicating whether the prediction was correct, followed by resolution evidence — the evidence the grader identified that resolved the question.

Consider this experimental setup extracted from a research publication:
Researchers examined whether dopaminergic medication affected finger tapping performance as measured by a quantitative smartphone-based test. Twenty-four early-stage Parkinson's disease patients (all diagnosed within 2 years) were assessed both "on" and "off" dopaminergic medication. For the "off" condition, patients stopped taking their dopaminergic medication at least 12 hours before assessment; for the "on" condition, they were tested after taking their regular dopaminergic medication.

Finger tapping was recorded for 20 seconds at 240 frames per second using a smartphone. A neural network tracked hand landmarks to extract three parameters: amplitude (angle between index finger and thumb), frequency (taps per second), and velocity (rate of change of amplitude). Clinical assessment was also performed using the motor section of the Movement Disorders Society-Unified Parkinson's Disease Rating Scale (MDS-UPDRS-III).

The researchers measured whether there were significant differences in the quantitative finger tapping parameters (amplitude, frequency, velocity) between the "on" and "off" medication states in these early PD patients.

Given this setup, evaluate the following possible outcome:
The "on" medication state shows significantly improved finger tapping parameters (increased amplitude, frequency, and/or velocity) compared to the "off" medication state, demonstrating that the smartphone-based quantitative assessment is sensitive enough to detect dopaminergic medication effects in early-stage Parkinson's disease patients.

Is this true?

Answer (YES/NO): NO